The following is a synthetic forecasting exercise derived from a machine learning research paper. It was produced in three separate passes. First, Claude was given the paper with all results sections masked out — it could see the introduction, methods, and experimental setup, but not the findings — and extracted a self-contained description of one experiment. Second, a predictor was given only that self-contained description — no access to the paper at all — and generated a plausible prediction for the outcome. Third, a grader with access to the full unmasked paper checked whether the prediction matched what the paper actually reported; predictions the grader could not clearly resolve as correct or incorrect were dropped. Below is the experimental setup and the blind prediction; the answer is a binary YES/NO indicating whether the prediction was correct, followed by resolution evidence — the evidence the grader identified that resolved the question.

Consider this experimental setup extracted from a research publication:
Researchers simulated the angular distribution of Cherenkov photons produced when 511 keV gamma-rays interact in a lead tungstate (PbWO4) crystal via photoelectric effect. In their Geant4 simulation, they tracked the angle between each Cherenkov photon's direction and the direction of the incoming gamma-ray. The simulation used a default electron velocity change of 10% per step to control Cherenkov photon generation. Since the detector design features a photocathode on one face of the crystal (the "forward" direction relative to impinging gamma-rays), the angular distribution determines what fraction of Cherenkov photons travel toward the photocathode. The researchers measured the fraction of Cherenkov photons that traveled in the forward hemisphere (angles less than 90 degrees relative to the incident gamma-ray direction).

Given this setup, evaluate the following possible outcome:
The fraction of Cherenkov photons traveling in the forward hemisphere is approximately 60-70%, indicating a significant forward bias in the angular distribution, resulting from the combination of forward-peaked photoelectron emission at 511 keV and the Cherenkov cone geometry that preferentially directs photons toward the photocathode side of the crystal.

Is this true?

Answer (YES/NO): NO